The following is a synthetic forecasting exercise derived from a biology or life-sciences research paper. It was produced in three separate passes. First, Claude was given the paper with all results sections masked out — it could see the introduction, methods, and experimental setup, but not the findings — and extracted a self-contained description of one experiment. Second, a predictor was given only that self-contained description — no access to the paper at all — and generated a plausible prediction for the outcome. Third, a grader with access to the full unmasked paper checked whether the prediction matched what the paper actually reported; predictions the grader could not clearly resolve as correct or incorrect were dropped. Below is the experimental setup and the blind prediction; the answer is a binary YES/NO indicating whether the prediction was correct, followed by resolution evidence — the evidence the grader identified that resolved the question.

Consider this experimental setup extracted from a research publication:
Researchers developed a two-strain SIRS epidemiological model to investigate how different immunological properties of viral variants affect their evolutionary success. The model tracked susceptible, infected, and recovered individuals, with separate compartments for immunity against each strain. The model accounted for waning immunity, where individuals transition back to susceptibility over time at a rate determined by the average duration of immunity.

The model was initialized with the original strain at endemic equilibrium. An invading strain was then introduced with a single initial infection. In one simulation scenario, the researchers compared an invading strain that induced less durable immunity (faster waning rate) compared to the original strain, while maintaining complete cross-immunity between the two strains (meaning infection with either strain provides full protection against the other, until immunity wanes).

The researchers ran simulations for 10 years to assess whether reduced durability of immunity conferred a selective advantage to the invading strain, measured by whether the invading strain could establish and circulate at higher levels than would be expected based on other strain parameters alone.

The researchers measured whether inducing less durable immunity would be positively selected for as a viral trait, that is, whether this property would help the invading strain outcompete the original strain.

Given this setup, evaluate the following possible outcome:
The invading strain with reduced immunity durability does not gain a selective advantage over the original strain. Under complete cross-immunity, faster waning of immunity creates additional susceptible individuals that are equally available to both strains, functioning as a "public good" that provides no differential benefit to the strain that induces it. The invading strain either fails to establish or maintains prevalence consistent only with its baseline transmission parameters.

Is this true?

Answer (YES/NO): YES